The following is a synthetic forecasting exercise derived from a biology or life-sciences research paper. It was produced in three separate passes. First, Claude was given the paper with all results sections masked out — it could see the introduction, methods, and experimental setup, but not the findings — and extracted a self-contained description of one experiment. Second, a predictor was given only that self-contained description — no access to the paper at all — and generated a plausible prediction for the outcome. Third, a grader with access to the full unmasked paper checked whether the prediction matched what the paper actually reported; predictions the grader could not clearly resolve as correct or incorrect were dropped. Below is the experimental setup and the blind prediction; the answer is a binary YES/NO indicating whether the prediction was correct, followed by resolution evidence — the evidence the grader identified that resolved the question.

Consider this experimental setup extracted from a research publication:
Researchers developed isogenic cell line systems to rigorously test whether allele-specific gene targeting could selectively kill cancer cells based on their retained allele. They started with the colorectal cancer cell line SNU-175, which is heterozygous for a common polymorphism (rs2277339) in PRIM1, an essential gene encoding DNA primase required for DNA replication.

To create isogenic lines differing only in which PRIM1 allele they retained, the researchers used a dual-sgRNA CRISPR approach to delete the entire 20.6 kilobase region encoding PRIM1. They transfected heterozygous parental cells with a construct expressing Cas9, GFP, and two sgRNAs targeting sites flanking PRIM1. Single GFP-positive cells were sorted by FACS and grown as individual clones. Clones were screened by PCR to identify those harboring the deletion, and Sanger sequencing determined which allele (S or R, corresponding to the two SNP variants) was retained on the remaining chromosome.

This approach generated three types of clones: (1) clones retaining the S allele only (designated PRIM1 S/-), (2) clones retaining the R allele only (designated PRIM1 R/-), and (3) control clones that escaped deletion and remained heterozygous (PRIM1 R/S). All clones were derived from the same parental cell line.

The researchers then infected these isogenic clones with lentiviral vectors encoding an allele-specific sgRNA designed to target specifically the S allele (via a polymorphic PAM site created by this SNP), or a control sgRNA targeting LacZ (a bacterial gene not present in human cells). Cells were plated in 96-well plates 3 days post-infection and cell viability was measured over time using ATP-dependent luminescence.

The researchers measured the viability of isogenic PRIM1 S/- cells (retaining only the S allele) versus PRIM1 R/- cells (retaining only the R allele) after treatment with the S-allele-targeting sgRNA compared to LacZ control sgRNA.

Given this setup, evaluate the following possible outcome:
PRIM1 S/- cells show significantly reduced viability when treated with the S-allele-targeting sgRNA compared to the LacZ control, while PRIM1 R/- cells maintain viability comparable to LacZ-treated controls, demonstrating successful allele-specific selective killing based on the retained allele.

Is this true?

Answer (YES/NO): YES